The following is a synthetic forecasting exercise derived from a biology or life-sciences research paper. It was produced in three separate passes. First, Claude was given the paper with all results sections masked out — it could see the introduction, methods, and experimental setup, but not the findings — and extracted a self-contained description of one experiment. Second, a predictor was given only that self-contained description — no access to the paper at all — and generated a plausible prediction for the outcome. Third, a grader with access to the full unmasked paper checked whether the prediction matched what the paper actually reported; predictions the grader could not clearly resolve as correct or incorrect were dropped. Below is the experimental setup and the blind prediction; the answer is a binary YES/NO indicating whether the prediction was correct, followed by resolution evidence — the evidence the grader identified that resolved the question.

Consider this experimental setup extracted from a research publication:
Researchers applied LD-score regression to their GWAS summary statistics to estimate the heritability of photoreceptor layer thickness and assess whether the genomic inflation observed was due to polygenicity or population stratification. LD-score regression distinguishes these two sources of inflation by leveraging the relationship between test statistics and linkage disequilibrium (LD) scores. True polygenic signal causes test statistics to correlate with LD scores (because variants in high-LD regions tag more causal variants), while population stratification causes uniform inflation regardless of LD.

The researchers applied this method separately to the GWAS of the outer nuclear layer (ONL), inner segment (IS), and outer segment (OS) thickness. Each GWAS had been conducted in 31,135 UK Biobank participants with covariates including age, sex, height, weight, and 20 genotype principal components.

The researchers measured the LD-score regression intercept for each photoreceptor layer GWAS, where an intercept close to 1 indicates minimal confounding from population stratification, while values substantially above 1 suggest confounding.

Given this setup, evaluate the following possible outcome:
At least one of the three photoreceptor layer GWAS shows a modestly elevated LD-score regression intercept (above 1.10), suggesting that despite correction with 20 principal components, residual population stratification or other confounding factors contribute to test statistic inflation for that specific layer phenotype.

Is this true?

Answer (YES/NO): NO